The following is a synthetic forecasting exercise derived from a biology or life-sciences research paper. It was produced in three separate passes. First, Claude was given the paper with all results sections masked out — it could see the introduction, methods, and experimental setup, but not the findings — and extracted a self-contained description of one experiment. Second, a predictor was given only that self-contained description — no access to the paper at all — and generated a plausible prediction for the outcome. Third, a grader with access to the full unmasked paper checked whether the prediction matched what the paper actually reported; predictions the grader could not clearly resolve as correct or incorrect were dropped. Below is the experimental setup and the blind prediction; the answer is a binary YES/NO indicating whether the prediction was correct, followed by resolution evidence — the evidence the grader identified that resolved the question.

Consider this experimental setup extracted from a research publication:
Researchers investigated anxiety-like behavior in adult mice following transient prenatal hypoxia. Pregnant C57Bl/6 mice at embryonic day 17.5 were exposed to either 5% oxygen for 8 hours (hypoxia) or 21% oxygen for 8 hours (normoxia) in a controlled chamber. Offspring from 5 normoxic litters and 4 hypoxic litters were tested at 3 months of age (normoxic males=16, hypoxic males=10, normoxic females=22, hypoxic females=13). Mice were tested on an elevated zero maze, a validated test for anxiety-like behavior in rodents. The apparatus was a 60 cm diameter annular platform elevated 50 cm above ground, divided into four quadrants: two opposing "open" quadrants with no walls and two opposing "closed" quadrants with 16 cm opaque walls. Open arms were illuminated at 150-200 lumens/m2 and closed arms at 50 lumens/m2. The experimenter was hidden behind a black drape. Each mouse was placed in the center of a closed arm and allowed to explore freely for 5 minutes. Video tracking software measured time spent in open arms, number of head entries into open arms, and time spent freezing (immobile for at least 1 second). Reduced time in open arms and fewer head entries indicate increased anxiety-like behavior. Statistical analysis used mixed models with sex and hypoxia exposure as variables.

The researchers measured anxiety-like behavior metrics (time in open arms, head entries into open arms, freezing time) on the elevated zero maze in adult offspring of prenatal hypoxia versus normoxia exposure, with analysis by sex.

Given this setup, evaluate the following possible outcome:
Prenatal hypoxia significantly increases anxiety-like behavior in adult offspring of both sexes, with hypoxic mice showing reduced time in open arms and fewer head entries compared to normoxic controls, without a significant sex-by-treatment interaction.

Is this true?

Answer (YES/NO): NO